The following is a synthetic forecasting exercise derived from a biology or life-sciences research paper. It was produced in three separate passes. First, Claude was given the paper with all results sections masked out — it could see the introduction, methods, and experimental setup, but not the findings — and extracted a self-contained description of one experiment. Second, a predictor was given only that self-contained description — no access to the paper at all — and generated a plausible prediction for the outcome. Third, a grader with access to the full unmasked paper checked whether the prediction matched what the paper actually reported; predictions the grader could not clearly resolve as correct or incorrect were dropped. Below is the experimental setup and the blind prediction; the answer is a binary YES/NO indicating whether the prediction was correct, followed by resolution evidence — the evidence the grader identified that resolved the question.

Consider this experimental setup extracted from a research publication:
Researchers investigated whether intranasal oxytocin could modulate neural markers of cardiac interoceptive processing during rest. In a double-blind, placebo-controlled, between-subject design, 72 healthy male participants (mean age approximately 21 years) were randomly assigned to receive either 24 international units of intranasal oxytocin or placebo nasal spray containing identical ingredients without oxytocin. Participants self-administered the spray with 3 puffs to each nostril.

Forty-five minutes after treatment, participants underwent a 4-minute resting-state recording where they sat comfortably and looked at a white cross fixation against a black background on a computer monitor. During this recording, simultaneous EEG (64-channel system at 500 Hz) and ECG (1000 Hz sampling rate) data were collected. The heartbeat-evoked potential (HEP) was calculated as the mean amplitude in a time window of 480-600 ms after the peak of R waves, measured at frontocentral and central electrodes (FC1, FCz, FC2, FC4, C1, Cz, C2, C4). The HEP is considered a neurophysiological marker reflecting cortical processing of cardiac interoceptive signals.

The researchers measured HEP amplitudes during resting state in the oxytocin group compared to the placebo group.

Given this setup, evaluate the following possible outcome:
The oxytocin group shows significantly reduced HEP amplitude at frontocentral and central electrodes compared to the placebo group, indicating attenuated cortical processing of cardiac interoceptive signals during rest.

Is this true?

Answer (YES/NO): NO